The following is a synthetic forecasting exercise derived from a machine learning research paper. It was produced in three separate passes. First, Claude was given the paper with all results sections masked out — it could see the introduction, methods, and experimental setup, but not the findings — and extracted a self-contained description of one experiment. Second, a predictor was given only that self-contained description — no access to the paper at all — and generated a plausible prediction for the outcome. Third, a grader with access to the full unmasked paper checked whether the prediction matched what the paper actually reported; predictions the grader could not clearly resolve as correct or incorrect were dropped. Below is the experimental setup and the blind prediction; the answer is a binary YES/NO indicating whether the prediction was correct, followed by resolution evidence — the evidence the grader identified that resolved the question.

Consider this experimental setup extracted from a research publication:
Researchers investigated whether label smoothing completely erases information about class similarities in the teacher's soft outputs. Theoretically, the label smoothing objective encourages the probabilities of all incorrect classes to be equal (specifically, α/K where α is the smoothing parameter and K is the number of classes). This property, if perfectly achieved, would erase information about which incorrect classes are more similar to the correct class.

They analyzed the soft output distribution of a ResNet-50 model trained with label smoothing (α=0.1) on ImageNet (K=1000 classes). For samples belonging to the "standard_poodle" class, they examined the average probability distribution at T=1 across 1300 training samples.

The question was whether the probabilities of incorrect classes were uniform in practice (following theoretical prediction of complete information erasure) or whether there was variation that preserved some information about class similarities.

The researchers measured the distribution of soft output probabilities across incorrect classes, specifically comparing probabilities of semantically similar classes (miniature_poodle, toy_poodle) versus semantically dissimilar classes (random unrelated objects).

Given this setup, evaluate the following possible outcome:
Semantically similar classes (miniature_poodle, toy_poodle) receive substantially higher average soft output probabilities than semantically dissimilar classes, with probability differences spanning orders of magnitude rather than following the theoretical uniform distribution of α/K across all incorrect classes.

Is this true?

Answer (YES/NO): YES